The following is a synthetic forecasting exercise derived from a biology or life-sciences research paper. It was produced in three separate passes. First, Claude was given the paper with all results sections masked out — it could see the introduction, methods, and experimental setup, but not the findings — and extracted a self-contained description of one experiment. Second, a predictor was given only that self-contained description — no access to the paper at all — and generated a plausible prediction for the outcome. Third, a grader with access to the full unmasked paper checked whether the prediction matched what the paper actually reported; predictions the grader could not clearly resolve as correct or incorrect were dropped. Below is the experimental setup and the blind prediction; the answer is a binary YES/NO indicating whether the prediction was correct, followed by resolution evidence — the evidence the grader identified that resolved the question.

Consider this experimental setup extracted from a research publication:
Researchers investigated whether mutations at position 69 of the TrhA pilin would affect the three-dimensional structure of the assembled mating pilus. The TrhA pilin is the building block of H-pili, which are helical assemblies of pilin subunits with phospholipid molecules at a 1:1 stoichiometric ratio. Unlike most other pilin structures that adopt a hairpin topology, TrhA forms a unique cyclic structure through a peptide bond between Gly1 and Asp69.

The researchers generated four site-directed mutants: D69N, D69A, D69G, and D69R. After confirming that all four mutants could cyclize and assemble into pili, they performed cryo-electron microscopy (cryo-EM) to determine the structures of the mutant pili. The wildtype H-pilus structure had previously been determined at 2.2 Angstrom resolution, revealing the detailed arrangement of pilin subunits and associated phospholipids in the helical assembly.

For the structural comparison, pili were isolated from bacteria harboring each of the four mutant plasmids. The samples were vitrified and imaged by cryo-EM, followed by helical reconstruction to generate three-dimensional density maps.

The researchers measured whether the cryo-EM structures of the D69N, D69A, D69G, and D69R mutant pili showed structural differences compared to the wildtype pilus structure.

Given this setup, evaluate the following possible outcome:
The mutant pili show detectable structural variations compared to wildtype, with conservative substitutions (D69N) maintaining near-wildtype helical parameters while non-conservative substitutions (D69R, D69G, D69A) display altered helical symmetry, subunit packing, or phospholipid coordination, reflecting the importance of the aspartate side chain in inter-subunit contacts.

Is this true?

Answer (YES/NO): NO